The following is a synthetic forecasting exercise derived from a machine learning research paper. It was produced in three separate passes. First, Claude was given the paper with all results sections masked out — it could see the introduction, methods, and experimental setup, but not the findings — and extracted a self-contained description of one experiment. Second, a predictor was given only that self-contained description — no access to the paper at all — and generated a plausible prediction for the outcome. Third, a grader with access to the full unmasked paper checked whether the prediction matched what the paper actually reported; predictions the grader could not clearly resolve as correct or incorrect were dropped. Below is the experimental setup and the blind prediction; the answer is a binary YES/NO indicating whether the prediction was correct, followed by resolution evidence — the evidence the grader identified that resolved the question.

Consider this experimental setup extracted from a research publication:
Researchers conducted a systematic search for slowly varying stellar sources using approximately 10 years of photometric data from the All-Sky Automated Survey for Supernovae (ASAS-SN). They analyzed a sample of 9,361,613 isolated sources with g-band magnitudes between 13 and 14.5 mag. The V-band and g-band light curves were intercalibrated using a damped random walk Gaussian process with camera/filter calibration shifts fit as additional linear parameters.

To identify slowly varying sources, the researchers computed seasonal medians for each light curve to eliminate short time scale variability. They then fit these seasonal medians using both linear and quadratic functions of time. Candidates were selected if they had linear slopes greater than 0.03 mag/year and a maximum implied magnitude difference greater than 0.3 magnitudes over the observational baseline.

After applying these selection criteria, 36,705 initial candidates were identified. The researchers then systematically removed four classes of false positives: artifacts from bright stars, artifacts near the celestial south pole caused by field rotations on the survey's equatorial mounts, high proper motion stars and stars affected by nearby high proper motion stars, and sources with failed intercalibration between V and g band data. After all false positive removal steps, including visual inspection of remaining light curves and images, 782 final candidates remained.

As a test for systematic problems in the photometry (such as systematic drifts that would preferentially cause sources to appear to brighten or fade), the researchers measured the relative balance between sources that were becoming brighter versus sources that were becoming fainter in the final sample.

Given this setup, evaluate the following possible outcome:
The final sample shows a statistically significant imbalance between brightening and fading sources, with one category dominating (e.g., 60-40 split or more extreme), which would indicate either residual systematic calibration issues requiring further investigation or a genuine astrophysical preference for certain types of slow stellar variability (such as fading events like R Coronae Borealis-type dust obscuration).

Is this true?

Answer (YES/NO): NO